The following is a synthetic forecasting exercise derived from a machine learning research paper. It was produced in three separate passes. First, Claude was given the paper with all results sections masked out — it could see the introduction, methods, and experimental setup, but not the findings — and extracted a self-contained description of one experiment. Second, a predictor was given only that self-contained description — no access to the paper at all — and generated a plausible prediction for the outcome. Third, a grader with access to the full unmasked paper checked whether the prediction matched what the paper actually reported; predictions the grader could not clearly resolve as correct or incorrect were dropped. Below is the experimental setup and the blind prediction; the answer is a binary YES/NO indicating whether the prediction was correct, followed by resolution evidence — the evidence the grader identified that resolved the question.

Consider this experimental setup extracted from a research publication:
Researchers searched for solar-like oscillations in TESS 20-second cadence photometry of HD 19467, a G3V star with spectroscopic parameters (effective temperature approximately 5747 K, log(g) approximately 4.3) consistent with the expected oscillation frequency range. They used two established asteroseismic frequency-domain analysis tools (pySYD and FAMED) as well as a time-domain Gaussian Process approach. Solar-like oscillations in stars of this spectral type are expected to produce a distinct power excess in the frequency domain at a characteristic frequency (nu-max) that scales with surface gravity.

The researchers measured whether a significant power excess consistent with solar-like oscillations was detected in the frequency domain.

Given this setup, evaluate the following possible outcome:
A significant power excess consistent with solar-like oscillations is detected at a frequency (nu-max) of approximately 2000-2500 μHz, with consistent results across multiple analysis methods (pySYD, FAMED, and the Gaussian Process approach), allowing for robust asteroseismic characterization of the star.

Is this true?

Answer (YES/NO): YES